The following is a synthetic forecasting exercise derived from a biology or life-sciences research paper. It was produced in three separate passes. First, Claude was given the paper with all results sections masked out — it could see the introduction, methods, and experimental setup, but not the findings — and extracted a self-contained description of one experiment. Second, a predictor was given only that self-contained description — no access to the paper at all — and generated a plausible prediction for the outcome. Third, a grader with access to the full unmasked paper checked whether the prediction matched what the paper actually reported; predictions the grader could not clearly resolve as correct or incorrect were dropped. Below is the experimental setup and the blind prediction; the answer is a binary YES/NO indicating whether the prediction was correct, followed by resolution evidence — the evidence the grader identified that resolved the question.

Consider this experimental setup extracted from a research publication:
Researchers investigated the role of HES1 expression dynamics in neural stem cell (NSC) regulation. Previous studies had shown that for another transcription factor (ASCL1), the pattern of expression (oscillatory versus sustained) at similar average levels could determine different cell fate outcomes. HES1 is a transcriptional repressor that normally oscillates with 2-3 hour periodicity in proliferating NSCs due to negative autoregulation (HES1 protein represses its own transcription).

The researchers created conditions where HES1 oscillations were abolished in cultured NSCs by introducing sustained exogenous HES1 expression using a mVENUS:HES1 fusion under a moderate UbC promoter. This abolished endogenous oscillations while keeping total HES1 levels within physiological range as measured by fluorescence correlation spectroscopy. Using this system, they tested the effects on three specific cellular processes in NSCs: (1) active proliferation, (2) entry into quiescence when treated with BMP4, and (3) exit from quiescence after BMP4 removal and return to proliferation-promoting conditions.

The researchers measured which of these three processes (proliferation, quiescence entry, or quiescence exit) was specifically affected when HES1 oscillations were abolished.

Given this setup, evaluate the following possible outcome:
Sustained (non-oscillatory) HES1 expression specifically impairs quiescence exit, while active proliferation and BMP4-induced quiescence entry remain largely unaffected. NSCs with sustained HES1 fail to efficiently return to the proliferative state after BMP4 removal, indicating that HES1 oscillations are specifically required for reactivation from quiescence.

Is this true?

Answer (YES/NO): YES